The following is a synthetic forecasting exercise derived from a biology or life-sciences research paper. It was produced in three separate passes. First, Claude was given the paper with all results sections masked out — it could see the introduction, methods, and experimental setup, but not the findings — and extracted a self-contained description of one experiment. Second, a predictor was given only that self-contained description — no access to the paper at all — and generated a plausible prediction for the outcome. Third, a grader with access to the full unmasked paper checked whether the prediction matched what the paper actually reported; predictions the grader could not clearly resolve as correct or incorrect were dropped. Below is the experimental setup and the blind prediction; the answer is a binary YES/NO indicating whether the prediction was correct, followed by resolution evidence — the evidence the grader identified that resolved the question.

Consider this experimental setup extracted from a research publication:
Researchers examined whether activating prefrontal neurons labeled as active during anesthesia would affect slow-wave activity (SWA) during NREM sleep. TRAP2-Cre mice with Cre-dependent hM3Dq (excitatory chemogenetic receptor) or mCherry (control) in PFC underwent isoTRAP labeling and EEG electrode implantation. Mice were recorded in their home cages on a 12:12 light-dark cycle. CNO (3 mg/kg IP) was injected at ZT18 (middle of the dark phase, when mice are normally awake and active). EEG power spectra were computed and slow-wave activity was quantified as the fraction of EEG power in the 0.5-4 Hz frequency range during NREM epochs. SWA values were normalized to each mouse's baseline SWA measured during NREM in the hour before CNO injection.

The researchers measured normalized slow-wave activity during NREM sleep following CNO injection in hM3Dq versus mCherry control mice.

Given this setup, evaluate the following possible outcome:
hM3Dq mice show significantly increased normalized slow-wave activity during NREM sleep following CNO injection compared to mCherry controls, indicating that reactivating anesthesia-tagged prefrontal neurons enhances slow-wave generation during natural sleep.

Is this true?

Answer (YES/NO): YES